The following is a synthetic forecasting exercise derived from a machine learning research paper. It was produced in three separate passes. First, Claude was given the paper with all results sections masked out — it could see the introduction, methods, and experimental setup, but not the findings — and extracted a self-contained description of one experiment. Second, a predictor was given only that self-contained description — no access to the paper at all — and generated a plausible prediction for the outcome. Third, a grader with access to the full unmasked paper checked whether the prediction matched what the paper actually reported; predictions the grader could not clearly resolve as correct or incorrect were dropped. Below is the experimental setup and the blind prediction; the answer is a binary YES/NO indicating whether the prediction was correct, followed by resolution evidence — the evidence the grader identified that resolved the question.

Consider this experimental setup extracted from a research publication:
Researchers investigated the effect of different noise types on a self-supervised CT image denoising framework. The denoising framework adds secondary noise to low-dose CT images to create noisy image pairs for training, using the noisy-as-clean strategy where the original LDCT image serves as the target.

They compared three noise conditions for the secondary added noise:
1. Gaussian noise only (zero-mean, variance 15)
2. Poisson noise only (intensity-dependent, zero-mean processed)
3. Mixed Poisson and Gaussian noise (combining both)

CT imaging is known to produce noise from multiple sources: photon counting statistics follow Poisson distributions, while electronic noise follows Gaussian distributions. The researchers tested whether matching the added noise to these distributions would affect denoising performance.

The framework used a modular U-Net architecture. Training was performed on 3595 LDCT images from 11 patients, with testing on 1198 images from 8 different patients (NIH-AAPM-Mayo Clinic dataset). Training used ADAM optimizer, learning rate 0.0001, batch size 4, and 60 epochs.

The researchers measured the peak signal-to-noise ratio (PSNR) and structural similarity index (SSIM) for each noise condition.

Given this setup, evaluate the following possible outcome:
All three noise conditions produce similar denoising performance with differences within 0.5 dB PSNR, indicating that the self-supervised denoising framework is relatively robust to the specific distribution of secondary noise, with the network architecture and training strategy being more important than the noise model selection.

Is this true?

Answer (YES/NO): NO